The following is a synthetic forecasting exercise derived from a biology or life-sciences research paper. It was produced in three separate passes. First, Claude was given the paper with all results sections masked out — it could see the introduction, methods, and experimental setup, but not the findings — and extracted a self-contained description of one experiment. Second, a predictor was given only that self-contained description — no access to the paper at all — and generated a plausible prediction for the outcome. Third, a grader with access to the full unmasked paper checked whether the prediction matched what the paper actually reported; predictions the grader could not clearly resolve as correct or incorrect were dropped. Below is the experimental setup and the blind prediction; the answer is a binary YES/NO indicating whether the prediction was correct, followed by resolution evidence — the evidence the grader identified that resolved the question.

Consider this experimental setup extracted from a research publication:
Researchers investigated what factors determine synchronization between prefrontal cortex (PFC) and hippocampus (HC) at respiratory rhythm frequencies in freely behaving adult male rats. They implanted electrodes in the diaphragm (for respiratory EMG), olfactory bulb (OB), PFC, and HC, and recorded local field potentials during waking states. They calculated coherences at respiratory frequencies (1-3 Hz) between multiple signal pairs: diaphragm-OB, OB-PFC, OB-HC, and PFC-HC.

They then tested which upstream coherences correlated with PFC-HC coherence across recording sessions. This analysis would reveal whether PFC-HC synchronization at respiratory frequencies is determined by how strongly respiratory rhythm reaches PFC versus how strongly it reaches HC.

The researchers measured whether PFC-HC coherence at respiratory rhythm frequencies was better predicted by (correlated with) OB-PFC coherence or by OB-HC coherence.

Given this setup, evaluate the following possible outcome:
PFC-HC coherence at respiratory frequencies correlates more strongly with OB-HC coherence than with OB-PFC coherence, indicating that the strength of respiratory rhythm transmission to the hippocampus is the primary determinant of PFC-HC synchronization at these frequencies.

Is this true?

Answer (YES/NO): YES